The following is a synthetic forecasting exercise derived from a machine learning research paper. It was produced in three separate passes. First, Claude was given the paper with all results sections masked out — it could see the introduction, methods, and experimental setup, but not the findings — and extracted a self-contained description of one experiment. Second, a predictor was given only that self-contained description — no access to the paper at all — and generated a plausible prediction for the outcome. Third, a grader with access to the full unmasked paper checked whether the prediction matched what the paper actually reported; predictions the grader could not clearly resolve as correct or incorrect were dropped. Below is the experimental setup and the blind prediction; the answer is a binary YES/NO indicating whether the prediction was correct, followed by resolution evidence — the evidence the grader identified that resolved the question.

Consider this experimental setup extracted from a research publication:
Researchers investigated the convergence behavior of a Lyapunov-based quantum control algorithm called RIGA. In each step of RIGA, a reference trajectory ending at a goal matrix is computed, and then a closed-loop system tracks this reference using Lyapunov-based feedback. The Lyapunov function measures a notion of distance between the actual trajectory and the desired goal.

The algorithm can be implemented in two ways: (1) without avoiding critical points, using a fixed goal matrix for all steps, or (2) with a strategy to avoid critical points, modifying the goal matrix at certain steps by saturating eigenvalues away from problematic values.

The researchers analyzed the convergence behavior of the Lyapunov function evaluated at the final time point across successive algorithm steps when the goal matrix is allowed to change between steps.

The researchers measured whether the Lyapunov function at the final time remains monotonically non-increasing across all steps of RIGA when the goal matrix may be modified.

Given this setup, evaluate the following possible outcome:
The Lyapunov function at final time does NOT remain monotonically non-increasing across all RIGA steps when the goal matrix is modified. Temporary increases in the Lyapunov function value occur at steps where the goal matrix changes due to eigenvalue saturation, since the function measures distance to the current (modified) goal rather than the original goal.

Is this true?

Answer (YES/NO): YES